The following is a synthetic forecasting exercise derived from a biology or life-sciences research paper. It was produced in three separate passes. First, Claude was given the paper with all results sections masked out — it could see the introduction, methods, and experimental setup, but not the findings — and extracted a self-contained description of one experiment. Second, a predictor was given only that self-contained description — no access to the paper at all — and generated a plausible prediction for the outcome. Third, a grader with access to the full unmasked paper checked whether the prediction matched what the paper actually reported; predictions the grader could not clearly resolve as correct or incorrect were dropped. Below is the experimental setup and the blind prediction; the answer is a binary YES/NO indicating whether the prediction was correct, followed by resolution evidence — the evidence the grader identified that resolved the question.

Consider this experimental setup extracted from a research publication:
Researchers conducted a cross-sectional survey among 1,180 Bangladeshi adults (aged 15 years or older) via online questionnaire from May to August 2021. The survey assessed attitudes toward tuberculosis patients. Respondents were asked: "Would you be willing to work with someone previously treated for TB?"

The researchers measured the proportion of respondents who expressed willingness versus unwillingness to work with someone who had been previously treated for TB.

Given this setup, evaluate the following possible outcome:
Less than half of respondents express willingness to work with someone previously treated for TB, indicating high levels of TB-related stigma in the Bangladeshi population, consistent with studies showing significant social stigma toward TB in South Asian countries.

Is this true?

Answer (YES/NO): YES